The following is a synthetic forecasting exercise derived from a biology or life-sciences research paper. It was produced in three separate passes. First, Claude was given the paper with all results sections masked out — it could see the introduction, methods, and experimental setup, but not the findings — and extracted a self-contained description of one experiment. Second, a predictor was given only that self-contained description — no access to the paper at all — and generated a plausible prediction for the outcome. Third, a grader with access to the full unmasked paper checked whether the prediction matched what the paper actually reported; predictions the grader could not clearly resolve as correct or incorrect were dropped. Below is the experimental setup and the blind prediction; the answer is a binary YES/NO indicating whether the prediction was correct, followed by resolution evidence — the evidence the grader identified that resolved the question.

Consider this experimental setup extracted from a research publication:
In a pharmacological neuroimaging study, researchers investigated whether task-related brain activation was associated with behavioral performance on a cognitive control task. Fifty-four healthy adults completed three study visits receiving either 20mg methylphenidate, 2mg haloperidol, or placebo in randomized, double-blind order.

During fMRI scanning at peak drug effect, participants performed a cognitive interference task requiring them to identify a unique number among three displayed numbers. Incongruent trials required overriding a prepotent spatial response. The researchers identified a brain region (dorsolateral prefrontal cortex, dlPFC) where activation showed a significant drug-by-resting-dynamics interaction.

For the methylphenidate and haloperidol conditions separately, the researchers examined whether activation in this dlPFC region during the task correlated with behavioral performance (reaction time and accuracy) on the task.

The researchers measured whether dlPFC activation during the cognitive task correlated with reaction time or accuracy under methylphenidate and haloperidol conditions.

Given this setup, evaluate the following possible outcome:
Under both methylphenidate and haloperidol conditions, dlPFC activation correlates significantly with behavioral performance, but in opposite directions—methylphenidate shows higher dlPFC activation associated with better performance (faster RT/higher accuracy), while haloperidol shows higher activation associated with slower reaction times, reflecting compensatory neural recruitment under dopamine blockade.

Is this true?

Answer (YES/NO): NO